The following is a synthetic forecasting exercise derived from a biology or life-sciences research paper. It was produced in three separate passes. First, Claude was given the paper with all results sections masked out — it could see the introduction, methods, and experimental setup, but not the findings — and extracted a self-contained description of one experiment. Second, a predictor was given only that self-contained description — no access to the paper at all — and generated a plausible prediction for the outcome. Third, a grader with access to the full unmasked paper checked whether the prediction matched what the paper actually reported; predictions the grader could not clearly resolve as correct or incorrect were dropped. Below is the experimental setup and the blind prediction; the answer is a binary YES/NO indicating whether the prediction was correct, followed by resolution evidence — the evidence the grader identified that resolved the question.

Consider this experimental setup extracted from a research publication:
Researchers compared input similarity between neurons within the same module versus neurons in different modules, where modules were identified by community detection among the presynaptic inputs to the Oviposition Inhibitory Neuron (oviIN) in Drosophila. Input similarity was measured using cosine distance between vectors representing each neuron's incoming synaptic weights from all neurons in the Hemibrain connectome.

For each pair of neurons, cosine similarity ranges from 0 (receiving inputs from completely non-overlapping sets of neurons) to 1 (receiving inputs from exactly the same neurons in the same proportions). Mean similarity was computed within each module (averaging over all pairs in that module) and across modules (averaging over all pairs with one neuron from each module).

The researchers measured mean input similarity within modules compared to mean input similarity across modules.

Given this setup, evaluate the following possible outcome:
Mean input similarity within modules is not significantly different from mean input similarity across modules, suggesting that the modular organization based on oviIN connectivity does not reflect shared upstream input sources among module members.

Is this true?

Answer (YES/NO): NO